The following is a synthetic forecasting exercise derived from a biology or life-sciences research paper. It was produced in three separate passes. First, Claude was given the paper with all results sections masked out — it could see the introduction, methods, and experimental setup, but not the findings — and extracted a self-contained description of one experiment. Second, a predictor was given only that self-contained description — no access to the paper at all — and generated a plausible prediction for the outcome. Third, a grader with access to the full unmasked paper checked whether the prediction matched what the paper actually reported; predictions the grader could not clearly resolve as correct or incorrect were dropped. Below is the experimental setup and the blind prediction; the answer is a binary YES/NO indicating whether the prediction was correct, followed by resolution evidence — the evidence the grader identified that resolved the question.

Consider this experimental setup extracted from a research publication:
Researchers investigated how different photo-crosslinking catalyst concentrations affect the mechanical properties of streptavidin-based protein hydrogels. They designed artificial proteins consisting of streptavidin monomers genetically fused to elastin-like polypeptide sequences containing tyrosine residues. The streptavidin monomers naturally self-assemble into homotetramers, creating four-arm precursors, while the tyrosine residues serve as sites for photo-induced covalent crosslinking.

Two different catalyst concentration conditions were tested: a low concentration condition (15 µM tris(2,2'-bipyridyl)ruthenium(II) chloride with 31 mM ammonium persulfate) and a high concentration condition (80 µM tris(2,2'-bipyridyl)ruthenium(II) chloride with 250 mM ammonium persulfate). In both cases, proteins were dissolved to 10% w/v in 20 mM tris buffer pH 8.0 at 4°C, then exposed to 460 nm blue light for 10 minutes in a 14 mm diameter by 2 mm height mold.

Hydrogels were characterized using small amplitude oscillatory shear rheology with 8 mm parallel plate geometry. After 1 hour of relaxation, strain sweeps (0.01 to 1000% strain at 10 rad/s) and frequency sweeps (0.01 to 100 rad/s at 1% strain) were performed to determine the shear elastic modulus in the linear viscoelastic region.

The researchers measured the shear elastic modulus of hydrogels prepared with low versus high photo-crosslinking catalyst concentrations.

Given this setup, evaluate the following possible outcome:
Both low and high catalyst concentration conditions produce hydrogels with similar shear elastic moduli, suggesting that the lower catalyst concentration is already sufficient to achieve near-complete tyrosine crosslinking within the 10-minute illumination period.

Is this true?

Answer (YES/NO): NO